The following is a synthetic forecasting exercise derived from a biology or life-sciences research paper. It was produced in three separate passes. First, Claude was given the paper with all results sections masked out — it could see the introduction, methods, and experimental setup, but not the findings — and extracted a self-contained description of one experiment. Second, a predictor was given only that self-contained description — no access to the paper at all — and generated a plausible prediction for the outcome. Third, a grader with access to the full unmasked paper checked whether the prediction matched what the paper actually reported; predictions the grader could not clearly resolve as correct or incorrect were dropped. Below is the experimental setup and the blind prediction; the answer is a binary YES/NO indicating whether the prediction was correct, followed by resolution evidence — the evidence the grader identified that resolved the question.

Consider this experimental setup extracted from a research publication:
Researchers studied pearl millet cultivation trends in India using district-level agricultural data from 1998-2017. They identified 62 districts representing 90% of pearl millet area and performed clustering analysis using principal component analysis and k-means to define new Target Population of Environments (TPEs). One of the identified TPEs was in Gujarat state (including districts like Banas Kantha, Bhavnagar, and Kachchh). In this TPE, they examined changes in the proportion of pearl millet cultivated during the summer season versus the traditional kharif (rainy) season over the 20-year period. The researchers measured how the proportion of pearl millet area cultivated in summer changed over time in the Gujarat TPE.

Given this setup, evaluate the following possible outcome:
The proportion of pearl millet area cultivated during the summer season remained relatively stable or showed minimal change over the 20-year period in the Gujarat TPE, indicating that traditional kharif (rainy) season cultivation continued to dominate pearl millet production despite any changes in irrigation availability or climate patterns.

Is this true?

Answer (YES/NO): NO